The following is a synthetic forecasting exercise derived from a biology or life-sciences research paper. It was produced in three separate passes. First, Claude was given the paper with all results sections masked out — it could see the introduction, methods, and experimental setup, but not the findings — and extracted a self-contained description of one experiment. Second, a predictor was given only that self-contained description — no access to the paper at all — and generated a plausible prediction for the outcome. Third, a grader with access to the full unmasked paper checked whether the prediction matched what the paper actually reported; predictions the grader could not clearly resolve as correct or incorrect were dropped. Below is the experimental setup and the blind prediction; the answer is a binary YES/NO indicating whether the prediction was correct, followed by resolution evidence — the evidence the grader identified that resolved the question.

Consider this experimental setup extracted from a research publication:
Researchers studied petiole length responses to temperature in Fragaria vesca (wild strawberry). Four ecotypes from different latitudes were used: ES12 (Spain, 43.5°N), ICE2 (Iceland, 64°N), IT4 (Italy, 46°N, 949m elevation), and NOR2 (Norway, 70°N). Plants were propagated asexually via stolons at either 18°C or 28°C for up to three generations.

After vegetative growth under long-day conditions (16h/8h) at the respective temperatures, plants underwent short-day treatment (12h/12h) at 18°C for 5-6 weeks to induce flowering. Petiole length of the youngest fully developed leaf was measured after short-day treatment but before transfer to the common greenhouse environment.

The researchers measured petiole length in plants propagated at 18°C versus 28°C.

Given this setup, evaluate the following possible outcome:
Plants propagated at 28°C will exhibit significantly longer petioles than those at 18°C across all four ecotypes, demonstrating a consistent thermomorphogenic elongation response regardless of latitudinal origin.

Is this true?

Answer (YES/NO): NO